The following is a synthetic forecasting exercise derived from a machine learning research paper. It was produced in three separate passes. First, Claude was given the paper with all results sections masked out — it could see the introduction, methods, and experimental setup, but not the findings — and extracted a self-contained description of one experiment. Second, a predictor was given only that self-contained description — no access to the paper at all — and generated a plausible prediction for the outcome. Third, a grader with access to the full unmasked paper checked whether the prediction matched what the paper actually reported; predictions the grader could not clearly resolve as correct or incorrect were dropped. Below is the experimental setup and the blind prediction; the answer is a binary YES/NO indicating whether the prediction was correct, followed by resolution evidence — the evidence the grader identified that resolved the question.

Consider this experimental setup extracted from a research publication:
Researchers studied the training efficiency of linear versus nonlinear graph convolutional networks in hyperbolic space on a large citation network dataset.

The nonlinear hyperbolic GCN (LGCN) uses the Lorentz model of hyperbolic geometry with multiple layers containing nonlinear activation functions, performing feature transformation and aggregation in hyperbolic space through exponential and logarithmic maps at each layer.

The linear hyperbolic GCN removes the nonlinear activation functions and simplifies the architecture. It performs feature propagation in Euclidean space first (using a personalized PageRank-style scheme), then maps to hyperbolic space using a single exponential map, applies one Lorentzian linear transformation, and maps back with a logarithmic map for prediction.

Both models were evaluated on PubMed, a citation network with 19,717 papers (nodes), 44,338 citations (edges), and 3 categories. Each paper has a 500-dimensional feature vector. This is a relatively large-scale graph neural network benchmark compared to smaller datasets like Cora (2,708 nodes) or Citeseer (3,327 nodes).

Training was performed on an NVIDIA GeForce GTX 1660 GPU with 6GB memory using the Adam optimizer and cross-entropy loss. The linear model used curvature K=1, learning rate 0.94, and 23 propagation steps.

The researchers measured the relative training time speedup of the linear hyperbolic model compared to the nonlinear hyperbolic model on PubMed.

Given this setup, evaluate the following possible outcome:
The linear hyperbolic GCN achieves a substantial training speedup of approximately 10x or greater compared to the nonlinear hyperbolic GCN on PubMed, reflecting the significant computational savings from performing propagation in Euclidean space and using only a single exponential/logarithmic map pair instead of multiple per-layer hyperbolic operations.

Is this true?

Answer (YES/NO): YES